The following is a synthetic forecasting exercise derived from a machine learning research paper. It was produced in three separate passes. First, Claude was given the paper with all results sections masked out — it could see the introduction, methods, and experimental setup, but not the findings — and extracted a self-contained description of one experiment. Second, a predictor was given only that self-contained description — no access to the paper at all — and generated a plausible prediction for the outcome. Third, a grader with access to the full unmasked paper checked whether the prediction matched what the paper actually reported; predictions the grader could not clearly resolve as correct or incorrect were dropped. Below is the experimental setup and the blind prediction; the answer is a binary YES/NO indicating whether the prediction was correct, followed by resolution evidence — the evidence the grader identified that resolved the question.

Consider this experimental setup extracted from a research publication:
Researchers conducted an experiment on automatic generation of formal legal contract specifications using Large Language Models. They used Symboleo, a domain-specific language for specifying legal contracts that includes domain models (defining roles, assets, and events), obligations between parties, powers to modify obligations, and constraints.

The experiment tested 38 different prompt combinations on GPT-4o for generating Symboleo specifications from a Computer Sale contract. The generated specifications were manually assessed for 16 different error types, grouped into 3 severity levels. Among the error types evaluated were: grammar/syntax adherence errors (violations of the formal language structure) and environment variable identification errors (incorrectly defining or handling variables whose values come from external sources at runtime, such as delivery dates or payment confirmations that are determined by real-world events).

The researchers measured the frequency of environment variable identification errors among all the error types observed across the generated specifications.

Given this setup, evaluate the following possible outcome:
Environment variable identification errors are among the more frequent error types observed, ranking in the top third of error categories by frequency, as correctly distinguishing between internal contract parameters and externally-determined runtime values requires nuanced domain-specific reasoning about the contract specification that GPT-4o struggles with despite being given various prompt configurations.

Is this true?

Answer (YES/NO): YES